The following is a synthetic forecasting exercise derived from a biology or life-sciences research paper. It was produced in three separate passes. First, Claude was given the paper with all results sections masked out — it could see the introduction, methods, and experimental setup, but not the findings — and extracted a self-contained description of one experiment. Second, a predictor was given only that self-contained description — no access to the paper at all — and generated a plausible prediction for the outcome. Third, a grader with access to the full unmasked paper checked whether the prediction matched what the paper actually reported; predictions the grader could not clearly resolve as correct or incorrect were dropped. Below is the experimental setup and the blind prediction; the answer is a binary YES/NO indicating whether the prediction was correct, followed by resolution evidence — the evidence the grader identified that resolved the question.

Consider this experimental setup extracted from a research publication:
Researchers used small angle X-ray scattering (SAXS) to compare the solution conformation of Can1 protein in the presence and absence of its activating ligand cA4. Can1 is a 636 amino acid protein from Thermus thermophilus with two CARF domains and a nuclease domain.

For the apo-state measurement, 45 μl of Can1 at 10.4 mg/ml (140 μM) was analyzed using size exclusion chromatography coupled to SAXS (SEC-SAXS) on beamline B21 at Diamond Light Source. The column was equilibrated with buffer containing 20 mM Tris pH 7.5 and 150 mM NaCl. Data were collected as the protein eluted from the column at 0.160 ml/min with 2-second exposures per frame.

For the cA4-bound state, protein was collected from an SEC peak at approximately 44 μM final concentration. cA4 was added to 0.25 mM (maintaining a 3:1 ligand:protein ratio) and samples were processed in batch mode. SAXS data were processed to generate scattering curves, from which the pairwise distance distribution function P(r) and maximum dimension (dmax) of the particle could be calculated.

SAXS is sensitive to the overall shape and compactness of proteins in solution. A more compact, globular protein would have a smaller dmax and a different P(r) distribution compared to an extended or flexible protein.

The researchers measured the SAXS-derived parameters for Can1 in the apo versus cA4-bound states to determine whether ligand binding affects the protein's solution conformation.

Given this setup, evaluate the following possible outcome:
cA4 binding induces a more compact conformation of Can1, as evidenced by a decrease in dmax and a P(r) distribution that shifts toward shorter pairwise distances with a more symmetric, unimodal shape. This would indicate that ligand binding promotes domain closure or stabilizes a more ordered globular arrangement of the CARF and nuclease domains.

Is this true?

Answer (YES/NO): YES